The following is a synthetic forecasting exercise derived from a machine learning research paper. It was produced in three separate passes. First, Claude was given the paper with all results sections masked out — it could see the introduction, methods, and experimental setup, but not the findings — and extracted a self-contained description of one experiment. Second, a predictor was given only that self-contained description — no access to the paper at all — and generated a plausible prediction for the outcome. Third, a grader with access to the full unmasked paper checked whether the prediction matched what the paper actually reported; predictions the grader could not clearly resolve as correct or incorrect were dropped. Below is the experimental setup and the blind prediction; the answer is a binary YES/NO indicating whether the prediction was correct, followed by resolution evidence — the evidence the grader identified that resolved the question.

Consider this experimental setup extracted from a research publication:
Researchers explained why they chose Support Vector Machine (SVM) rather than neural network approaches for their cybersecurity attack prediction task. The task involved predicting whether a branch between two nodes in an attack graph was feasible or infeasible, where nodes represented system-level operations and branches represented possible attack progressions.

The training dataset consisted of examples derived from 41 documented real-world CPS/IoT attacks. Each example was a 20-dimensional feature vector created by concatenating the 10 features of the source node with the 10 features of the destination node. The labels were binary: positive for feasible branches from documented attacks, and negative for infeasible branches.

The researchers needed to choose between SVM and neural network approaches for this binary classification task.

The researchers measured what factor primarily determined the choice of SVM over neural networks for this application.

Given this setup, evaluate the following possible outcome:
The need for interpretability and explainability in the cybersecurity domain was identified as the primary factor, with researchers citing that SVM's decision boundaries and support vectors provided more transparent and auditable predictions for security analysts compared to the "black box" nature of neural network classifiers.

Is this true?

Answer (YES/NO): NO